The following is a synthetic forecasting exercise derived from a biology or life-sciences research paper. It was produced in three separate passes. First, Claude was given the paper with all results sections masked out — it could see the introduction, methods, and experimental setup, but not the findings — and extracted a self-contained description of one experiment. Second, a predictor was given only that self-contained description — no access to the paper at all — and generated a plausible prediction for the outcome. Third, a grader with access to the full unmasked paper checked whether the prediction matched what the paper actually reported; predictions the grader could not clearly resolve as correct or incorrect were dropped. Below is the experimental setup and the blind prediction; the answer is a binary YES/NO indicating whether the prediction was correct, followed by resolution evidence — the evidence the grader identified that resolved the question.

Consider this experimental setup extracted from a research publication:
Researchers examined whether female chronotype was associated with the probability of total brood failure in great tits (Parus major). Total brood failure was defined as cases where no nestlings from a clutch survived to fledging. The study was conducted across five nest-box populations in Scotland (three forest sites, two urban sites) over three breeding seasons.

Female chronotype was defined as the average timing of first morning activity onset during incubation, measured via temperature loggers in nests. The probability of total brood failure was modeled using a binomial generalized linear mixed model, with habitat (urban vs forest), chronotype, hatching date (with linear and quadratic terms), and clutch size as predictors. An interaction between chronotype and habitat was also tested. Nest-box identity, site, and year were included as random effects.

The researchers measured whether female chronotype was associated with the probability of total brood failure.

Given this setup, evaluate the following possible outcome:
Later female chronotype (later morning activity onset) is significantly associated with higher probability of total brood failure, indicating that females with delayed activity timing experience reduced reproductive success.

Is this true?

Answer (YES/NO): NO